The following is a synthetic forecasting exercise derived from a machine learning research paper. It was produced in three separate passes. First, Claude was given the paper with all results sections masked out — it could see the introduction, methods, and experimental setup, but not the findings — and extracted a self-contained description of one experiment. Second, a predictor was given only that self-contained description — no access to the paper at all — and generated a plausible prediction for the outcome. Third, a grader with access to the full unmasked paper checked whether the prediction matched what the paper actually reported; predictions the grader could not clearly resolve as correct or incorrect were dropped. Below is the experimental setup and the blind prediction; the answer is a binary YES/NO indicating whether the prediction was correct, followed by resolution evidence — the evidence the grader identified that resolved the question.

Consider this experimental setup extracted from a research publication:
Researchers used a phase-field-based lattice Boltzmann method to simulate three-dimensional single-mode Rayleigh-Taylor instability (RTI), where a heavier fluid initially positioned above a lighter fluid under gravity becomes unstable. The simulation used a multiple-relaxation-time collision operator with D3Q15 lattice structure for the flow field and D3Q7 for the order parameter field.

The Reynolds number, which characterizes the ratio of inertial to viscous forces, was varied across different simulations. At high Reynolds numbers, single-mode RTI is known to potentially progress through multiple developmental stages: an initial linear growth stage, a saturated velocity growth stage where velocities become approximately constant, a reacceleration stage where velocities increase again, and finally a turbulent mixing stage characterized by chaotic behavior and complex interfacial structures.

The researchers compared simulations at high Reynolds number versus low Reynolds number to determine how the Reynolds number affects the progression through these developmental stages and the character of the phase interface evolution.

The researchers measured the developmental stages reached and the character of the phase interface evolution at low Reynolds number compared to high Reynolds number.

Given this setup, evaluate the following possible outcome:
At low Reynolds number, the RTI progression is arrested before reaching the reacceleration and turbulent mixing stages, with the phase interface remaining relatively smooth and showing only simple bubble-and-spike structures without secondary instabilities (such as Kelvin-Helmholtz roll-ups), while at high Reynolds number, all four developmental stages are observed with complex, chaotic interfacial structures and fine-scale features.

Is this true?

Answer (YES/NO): YES